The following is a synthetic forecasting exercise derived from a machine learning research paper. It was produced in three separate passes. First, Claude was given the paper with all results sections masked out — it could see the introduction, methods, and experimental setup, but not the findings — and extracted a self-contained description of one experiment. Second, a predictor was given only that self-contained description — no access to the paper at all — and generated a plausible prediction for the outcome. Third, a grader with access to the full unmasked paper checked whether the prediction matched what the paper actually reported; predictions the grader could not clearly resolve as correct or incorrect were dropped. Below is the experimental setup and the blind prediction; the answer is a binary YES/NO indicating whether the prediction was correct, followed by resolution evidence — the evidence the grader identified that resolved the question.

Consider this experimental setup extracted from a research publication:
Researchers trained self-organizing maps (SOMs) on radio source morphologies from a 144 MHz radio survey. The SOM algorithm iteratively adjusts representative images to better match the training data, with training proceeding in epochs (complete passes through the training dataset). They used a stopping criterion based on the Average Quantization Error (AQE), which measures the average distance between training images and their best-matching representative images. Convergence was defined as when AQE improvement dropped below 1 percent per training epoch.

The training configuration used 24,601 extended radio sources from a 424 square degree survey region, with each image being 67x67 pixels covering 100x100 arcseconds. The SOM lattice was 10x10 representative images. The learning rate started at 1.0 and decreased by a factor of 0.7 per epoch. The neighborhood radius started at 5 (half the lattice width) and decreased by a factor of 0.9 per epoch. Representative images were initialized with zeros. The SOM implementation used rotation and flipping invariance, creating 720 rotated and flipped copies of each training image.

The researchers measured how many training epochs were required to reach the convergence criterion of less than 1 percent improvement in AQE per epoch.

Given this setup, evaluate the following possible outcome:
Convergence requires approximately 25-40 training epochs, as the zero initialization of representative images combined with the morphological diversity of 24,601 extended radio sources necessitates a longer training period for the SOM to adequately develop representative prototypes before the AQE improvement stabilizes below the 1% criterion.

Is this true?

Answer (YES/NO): NO